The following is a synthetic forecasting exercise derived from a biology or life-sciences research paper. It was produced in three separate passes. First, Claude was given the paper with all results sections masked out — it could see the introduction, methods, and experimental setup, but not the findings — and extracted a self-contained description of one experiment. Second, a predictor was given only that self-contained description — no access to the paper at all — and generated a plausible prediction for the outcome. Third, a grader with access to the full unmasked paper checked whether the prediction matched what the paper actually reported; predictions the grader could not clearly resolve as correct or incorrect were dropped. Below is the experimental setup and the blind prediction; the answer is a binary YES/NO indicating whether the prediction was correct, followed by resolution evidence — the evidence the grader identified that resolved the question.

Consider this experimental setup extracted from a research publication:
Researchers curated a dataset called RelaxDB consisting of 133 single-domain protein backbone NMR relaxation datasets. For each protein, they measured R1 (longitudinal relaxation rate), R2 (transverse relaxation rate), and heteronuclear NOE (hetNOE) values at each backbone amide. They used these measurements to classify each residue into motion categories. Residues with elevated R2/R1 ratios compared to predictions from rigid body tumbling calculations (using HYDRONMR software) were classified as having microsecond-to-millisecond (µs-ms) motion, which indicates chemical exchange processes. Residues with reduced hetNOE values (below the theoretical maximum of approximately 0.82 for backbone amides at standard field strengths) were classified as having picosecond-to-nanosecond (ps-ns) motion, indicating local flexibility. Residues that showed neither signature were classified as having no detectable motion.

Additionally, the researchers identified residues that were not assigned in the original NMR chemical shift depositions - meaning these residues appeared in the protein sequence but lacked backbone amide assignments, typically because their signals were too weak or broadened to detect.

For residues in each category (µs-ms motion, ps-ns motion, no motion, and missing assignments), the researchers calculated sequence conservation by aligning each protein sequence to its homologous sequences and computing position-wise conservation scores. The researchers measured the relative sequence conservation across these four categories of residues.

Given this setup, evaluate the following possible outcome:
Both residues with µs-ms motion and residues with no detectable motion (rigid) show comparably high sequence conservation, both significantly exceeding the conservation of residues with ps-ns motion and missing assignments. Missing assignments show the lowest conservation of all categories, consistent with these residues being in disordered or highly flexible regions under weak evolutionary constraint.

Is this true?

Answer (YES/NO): NO